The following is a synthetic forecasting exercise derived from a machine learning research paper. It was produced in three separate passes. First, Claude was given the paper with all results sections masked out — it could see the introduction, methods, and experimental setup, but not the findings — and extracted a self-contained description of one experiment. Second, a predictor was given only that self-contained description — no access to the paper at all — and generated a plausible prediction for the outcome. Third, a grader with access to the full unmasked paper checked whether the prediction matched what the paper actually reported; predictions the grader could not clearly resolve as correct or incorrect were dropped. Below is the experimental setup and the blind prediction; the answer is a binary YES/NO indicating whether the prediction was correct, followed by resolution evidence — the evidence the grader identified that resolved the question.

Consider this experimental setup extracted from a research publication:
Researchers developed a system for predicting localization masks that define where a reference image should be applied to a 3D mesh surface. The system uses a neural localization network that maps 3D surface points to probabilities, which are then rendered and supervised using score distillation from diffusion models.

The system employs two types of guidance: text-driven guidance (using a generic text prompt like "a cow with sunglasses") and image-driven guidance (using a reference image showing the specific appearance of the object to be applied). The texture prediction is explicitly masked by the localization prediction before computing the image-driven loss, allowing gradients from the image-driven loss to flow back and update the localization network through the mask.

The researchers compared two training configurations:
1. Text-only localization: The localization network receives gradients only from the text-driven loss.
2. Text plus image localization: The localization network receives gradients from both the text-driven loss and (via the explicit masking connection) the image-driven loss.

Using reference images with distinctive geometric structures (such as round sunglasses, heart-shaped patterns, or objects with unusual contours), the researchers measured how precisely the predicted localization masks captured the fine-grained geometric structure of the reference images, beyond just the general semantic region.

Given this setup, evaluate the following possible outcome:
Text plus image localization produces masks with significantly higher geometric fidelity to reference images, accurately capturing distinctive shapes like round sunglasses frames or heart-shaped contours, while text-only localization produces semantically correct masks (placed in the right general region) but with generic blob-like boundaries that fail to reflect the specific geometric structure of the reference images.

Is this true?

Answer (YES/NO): YES